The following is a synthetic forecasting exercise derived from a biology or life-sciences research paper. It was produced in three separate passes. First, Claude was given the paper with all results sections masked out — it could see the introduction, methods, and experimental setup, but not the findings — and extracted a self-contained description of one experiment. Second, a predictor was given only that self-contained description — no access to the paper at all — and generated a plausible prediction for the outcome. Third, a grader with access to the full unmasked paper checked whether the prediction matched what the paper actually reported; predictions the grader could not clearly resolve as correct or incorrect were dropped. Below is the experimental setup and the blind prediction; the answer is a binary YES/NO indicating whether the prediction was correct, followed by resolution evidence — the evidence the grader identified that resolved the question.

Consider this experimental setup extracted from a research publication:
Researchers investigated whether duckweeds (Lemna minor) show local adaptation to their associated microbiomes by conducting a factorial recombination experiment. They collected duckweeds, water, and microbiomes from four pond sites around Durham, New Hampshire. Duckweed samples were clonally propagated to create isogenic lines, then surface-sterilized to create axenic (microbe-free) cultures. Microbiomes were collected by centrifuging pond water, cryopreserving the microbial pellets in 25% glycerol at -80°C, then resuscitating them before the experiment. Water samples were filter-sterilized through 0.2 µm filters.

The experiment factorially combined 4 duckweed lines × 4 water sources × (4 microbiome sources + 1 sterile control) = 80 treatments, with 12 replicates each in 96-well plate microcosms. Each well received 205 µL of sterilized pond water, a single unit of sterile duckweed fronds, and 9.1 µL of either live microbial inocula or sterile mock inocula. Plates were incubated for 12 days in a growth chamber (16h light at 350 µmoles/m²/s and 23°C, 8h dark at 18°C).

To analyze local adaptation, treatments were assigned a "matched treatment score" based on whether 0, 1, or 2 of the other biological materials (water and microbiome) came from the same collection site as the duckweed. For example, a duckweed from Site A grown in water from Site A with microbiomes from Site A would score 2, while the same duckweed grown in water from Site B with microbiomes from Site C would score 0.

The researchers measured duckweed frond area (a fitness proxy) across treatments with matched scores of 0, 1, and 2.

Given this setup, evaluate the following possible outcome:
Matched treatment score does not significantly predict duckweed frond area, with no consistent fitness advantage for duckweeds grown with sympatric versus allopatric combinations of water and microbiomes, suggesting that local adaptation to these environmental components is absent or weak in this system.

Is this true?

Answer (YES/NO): NO